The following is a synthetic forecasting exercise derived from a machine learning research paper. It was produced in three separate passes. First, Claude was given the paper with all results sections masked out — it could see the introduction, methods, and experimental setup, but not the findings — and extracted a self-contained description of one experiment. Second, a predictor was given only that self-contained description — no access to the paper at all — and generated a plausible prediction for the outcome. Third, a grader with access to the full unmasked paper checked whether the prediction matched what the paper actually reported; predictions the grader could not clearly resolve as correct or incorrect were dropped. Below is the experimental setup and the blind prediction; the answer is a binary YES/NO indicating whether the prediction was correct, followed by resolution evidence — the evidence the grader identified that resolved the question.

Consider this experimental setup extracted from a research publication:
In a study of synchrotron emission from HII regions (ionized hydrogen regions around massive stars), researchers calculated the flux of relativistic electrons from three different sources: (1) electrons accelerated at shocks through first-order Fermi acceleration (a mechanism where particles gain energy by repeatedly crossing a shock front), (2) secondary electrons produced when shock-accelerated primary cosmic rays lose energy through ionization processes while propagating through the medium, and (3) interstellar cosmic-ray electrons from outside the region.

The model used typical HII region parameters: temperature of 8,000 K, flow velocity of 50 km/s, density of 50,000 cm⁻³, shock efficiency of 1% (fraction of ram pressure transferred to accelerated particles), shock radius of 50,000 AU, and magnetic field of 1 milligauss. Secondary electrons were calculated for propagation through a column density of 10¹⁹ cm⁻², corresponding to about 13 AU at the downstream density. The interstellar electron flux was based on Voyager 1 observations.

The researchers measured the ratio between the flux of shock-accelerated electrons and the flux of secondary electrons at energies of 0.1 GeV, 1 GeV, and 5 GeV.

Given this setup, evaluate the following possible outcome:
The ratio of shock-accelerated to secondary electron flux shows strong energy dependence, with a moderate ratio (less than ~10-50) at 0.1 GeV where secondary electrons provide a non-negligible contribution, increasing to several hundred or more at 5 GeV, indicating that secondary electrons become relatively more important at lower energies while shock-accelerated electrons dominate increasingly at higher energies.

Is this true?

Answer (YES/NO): NO